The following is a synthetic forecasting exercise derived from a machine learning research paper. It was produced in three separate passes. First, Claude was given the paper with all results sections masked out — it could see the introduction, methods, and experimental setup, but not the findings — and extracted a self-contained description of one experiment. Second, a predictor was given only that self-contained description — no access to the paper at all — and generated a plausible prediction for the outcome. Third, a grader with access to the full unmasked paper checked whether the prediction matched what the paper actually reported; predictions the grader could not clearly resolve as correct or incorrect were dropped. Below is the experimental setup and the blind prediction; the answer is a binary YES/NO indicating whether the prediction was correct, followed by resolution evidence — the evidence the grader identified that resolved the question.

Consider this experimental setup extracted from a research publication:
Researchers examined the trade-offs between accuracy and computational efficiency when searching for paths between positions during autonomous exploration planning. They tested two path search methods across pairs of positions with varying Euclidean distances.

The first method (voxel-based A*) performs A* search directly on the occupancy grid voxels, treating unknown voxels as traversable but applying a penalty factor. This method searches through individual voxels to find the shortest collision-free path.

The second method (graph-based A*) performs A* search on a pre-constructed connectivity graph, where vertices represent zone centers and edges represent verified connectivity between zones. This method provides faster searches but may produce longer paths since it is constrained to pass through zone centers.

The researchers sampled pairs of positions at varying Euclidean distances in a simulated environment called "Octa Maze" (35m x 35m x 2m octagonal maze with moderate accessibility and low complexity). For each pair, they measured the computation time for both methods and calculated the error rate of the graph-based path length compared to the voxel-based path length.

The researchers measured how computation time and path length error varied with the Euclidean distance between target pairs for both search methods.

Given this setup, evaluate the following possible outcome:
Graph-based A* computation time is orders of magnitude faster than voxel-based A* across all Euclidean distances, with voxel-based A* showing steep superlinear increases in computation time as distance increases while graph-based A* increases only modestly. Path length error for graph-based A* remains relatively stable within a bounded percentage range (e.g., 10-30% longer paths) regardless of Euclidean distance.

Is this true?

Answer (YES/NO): NO